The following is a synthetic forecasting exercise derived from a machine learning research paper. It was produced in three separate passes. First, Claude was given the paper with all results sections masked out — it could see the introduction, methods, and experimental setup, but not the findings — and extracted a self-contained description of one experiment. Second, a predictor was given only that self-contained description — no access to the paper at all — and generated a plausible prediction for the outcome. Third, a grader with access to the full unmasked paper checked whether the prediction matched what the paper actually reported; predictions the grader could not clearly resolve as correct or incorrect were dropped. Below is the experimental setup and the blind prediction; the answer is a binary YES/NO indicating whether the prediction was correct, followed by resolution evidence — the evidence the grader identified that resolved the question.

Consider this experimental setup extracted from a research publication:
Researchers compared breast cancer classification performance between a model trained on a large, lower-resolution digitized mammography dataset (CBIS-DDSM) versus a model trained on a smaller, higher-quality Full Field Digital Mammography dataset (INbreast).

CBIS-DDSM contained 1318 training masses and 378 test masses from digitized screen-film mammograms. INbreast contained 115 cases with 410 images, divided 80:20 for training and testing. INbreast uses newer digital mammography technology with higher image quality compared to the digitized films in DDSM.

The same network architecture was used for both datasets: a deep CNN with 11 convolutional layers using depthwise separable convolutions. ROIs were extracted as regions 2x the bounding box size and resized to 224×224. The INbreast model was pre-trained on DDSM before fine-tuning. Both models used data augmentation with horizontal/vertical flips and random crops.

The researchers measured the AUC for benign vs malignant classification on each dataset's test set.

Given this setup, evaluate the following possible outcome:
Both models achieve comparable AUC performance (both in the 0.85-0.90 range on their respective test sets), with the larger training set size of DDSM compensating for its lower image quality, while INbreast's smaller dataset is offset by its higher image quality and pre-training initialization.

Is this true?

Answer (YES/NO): NO